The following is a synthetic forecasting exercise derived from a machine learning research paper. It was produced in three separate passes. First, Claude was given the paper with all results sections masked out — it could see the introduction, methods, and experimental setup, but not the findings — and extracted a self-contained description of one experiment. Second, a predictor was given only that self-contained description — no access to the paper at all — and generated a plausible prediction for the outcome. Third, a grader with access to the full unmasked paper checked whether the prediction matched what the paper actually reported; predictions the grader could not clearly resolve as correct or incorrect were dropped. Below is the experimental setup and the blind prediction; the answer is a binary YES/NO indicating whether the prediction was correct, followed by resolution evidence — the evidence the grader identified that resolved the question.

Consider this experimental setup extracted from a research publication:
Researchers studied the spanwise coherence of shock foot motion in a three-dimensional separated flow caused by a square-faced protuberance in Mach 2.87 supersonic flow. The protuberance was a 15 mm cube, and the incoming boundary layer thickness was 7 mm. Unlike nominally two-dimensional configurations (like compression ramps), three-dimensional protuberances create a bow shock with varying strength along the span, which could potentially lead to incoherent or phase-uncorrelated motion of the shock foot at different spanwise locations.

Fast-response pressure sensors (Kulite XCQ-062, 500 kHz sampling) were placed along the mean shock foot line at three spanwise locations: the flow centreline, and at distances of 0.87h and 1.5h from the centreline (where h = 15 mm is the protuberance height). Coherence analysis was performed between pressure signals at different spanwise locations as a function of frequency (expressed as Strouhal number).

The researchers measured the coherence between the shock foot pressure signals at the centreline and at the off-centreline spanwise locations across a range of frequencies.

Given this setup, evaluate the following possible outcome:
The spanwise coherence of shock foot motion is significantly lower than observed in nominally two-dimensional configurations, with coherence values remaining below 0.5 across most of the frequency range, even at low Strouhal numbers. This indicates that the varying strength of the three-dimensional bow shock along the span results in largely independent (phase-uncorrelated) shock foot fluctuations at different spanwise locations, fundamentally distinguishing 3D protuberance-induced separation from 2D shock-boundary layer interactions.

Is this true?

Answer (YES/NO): NO